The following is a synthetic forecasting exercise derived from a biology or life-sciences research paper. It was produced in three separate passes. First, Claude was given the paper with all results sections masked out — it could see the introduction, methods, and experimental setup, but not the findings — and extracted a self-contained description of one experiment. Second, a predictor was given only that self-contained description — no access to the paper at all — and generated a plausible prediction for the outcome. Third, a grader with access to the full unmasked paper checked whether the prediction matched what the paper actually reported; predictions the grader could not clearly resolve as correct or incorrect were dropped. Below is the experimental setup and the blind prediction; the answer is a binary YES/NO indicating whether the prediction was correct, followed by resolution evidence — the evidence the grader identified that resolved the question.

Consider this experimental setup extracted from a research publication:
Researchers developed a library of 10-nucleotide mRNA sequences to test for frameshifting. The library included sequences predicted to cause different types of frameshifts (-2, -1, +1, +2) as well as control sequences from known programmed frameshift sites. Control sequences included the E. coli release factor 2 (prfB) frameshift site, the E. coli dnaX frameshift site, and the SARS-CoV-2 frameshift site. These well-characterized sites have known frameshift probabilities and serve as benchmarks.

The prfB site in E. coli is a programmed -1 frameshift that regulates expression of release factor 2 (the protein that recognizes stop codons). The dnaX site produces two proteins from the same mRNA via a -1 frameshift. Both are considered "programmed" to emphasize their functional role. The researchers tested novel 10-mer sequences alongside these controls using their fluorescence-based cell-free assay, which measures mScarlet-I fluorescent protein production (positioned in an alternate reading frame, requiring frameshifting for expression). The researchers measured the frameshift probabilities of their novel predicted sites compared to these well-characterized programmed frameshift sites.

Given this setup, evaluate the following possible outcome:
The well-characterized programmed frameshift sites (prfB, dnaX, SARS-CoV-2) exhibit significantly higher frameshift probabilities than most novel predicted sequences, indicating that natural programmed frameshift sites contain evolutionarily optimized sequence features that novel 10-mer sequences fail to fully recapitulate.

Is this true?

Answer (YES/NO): NO